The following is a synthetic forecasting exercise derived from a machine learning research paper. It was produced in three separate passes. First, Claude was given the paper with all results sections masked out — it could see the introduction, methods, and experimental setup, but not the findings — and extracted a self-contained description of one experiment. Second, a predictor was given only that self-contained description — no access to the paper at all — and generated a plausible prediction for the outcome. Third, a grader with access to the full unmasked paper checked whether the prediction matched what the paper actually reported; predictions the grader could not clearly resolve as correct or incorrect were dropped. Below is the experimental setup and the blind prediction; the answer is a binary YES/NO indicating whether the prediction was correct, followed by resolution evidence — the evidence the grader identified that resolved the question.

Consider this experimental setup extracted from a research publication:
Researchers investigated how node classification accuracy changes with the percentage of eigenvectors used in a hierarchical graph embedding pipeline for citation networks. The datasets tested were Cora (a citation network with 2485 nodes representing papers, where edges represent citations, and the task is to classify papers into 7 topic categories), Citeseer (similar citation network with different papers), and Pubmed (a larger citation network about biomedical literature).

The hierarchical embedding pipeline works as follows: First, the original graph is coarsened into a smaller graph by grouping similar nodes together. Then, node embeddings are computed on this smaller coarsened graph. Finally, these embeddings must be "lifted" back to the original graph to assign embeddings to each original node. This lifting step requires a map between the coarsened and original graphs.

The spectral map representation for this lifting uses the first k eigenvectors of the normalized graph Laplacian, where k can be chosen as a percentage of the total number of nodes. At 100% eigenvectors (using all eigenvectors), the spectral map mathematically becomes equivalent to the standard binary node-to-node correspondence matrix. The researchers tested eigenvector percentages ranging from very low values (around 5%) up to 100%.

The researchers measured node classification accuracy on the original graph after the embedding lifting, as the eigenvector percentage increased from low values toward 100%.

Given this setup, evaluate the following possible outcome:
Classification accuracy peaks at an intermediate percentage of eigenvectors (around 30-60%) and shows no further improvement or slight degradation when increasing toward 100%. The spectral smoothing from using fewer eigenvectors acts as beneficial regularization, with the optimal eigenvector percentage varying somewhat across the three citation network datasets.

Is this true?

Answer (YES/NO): NO